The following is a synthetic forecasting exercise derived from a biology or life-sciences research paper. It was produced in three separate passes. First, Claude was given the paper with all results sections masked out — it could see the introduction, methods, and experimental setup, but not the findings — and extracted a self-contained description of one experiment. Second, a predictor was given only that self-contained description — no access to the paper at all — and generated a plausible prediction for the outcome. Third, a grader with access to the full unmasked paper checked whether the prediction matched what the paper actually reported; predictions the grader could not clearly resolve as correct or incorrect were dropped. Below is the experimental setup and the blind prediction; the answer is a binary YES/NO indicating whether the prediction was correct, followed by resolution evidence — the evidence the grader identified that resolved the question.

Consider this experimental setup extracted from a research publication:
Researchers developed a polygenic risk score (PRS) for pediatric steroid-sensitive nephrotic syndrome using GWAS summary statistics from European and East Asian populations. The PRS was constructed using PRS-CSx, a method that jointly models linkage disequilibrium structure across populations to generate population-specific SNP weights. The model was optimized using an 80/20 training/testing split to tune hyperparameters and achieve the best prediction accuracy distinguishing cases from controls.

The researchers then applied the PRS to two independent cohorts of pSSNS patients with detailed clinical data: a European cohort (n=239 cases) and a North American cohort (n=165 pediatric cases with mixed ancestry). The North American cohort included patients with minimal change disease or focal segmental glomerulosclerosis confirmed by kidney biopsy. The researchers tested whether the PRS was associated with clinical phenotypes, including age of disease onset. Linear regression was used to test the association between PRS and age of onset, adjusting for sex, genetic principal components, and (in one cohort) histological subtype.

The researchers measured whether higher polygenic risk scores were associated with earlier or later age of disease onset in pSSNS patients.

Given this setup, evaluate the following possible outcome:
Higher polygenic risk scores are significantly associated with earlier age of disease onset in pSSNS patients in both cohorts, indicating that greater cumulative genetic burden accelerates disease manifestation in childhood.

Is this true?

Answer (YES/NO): YES